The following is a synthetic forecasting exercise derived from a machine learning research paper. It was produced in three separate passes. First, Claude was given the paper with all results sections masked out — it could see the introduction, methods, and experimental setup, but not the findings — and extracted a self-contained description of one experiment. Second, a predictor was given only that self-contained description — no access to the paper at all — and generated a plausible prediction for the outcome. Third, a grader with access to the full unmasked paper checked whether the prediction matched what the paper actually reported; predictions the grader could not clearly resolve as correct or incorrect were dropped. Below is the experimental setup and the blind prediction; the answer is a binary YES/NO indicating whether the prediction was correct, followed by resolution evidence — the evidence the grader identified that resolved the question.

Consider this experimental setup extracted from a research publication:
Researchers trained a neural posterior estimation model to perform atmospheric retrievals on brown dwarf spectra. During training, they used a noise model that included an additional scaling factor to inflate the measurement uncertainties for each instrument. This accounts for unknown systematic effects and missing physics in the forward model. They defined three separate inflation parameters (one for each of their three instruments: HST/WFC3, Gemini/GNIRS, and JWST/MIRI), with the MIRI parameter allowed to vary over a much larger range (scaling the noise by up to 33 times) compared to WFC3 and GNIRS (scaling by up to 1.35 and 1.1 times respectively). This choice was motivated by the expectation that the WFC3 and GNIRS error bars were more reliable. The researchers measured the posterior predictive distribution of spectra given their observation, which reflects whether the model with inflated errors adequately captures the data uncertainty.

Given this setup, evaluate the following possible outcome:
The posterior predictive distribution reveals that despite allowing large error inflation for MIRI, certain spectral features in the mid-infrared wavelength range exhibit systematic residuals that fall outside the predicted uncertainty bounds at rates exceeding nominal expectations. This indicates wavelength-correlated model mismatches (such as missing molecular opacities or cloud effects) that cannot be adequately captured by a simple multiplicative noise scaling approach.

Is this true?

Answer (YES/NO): NO